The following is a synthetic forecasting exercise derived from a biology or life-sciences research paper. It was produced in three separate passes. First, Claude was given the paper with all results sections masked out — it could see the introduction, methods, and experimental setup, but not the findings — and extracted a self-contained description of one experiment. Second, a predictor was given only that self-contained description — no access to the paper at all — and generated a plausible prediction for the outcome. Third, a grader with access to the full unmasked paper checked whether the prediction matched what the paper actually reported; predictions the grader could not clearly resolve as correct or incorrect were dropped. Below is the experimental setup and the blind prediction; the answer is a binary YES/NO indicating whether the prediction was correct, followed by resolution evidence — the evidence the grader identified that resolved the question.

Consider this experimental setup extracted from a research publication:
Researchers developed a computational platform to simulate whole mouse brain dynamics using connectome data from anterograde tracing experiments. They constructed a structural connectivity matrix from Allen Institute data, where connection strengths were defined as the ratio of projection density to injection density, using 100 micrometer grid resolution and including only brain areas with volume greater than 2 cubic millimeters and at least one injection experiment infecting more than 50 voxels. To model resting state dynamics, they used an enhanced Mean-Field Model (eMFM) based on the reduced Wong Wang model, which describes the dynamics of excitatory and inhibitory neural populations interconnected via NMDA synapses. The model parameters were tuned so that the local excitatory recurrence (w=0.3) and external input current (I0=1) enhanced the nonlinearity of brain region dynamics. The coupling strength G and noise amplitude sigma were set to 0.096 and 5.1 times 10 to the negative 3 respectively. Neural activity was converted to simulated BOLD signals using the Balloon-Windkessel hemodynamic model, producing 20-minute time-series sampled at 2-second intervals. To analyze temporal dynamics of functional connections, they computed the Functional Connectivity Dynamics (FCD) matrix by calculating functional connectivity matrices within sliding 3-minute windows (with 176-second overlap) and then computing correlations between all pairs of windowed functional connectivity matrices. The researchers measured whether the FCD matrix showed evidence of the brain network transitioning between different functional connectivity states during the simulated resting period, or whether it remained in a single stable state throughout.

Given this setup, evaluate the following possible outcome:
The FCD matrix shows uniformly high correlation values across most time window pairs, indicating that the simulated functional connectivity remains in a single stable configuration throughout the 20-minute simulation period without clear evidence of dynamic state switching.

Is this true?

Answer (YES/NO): NO